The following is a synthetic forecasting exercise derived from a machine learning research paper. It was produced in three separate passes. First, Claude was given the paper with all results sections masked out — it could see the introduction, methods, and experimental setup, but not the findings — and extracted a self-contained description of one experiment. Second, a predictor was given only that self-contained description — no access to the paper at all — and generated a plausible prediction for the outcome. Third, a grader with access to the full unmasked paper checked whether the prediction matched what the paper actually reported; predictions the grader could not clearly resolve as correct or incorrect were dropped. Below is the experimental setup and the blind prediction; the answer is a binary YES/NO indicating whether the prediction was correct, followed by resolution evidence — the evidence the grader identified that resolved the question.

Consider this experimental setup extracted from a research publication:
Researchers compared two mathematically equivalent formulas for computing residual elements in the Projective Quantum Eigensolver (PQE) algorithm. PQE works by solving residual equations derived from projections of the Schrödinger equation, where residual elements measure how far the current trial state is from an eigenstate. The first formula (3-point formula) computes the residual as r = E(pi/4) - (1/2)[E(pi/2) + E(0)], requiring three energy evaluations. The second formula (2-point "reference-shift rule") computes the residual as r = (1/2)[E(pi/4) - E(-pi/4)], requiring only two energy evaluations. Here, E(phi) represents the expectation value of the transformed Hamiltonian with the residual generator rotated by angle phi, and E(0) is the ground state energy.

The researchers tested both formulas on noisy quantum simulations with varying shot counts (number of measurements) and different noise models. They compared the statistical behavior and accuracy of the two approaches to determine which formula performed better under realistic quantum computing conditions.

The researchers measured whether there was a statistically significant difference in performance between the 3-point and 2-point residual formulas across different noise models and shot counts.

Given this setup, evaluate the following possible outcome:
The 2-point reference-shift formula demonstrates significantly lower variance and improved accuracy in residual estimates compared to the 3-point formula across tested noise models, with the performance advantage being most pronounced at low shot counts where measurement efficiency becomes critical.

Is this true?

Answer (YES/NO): NO